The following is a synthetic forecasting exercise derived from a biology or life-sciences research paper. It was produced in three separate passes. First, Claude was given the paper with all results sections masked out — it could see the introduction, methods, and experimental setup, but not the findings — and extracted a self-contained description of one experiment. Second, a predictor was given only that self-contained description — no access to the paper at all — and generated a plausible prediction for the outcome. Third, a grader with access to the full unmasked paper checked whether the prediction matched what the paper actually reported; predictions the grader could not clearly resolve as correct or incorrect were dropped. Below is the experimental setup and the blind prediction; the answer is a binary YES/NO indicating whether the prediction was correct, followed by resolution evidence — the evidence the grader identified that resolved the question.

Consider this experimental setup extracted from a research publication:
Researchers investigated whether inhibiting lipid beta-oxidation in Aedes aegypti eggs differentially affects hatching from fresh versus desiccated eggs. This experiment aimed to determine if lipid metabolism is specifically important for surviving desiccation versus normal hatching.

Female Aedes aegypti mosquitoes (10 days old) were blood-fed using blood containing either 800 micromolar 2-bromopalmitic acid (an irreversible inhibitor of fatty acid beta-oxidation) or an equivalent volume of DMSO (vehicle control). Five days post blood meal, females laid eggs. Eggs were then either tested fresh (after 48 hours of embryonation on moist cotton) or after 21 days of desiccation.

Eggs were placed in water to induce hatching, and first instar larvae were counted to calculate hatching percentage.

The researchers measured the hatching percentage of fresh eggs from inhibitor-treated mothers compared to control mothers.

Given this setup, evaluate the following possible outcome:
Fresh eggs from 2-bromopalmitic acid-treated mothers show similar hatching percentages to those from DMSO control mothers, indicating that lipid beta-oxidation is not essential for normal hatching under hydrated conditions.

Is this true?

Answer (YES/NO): YES